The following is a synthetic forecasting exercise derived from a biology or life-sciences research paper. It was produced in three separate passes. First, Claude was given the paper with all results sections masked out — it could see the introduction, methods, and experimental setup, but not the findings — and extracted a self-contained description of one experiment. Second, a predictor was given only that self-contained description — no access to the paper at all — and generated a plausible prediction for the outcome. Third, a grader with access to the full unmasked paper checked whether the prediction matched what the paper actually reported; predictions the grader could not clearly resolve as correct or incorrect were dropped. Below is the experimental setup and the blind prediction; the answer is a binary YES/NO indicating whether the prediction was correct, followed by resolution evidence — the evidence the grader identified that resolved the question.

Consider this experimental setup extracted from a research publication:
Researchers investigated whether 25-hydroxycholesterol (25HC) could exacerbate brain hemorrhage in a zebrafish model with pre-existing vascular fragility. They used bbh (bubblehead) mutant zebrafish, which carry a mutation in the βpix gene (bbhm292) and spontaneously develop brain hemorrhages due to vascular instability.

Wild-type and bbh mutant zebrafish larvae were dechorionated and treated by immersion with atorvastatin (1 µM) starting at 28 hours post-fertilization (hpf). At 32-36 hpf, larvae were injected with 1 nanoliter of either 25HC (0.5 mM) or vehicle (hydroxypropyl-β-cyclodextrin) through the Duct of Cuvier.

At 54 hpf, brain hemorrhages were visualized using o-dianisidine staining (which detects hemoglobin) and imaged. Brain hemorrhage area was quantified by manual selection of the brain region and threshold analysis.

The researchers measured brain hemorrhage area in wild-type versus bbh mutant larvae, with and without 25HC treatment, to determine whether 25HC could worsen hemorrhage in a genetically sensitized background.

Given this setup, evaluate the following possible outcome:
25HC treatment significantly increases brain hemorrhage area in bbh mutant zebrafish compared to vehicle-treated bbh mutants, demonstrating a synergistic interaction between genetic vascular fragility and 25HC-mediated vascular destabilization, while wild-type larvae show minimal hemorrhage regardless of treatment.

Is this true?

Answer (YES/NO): NO